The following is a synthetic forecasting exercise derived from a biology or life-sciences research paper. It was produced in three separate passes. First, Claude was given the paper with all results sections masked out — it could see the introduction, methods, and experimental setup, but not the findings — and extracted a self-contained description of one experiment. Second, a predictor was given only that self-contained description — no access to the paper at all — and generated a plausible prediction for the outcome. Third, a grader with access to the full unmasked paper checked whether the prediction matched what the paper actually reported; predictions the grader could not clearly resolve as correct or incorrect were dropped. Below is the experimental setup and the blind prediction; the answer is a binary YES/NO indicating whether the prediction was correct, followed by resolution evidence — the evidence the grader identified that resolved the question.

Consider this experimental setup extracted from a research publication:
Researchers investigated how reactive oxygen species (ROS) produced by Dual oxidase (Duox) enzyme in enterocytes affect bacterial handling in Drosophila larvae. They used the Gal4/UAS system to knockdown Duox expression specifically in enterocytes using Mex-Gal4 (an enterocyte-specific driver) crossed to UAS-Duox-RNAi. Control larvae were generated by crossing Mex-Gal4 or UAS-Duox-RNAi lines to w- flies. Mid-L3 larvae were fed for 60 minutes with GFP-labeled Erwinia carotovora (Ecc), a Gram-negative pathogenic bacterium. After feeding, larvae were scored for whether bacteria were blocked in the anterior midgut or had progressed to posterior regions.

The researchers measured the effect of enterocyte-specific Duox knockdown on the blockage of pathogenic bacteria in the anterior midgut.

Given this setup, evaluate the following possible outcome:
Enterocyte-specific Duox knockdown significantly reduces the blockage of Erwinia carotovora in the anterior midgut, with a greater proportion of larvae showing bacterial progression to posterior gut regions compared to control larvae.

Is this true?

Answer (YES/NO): YES